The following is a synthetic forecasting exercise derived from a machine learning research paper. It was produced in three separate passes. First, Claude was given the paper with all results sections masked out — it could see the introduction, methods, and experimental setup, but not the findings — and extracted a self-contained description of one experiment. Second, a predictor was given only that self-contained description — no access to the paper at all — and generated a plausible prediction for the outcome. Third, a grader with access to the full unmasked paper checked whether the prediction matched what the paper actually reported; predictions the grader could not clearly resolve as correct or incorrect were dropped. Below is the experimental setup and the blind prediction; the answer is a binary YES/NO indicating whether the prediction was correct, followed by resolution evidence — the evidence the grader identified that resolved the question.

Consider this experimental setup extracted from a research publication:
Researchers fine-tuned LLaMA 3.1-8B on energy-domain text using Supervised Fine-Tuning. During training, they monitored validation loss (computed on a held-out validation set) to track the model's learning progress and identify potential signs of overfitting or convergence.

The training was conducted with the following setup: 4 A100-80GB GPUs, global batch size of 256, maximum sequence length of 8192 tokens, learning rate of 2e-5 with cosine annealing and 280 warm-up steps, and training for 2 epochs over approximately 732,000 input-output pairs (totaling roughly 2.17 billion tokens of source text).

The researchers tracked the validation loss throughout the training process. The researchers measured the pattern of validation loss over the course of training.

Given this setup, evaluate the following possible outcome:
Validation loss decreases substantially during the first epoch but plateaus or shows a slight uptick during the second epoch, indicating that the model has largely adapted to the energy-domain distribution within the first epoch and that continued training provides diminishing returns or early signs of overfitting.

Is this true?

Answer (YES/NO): NO